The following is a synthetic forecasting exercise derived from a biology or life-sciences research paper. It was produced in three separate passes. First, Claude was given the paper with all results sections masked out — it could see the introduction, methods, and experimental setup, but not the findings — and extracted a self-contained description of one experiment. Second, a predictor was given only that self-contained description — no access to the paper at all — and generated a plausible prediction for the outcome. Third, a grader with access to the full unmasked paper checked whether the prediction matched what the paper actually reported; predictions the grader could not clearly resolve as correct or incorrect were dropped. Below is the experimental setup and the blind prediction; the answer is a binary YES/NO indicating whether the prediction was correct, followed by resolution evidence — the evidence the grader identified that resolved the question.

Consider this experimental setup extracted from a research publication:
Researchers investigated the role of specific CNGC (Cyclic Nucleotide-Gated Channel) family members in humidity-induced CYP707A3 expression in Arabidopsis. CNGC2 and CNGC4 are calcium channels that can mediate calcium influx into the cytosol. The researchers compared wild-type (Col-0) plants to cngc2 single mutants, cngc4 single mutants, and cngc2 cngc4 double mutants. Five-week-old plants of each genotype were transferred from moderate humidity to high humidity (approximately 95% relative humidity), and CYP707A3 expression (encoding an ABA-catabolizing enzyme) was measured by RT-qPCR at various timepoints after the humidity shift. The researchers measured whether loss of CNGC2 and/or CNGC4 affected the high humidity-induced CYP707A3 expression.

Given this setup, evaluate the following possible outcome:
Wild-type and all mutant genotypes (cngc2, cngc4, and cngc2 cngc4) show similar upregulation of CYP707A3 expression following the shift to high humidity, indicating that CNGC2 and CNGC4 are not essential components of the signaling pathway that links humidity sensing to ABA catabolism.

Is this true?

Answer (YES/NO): NO